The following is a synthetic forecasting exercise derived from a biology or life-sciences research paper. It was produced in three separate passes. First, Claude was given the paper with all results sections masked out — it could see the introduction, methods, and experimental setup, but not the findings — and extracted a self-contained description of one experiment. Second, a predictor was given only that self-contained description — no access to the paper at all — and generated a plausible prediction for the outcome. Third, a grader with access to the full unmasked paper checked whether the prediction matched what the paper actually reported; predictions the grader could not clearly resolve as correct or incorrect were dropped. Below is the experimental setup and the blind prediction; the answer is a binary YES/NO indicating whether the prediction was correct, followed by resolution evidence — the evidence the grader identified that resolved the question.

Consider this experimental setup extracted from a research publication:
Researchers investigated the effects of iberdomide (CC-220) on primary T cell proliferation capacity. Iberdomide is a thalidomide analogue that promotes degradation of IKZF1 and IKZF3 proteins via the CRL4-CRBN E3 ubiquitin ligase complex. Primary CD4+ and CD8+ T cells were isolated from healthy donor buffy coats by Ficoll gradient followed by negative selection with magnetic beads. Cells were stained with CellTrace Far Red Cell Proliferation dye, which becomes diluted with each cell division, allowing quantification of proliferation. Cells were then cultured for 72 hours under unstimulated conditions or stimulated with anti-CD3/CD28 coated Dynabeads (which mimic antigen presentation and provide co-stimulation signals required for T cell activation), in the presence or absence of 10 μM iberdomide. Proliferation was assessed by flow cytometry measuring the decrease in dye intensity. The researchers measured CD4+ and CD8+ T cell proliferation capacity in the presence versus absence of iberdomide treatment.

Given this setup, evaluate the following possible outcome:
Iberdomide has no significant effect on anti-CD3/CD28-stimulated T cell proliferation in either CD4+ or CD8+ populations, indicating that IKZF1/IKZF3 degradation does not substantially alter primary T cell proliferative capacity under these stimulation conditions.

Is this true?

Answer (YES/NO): NO